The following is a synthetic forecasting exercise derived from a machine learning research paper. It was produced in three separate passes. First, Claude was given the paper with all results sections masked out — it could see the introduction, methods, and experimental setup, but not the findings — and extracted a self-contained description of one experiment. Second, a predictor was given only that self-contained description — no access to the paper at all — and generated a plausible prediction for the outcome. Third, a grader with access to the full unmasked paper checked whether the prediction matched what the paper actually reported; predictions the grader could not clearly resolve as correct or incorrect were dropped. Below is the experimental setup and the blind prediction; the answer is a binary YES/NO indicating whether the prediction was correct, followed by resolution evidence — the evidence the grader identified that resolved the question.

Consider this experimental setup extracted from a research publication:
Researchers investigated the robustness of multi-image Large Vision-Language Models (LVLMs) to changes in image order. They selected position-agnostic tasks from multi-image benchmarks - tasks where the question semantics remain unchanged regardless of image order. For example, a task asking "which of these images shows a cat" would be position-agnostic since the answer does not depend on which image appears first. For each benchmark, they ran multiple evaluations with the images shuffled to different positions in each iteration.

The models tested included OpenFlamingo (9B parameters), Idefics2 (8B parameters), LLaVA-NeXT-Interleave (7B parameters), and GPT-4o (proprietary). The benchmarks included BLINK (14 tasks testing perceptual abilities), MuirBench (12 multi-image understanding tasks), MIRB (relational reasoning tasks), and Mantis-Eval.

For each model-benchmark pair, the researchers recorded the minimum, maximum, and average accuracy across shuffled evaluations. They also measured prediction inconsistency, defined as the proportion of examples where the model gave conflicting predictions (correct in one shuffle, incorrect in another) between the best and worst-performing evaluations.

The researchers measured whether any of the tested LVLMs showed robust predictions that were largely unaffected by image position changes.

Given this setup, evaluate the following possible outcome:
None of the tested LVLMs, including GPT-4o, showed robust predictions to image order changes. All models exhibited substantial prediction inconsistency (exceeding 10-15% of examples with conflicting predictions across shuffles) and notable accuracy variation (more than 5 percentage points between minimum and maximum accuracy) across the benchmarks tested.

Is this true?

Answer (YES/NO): YES